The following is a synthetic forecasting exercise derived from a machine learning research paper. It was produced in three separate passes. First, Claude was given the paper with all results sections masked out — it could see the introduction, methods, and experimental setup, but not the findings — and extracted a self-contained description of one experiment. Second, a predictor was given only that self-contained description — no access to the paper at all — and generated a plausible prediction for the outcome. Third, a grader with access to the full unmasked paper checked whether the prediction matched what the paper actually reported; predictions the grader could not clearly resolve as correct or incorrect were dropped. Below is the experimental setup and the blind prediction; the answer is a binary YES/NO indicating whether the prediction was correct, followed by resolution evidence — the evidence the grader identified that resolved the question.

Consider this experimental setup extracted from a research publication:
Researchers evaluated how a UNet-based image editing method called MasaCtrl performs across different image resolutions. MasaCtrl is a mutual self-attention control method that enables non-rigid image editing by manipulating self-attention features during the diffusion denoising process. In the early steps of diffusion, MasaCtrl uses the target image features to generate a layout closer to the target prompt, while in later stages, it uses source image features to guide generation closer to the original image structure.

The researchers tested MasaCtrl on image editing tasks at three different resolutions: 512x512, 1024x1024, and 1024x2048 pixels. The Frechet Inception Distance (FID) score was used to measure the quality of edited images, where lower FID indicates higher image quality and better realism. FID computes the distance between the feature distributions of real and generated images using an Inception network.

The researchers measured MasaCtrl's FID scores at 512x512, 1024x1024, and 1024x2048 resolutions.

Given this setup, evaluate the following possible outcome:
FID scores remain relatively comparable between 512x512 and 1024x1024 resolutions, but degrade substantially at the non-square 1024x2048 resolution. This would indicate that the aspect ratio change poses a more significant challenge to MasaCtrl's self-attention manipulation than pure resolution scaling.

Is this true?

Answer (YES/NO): NO